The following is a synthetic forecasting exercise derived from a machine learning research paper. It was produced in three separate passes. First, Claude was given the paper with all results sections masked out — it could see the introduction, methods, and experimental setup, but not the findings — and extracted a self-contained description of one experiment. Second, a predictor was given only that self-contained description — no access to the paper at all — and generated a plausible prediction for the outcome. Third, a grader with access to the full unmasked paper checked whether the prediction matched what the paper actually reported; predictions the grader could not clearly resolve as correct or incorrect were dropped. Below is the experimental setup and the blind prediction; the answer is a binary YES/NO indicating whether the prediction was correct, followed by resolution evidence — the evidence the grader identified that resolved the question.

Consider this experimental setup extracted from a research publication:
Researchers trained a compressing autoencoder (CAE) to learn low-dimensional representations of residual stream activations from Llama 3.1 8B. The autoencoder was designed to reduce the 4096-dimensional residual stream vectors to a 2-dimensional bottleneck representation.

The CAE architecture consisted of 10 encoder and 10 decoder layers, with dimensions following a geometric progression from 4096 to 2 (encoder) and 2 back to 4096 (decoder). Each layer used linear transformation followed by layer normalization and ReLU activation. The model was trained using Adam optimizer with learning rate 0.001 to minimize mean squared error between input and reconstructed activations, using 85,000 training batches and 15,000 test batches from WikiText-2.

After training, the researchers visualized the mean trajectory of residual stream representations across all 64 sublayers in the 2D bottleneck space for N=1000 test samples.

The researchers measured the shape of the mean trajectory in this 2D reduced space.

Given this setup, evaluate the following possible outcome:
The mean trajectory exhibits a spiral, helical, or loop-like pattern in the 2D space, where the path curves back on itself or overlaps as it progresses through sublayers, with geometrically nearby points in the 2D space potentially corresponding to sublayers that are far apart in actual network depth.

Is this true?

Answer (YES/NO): NO